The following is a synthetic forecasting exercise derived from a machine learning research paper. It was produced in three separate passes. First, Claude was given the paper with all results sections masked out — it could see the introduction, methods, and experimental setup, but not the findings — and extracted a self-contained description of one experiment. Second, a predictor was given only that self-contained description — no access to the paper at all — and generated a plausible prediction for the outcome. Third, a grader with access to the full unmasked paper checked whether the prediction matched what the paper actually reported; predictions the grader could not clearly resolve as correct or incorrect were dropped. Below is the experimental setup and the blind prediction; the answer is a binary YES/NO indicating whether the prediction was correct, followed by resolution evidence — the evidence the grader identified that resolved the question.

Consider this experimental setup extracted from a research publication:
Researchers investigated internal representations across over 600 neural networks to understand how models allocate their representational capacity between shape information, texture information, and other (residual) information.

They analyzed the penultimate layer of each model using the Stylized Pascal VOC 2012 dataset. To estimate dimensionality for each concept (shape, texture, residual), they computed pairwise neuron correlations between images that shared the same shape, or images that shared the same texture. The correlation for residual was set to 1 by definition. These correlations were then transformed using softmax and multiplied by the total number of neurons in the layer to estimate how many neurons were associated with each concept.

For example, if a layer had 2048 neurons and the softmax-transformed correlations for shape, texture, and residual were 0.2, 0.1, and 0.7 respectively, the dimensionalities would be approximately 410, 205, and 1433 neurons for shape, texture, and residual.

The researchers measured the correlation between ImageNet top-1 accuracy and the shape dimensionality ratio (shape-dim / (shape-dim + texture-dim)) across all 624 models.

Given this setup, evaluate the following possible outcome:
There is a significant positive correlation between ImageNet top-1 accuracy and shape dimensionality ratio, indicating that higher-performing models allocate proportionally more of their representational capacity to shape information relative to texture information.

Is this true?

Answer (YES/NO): YES